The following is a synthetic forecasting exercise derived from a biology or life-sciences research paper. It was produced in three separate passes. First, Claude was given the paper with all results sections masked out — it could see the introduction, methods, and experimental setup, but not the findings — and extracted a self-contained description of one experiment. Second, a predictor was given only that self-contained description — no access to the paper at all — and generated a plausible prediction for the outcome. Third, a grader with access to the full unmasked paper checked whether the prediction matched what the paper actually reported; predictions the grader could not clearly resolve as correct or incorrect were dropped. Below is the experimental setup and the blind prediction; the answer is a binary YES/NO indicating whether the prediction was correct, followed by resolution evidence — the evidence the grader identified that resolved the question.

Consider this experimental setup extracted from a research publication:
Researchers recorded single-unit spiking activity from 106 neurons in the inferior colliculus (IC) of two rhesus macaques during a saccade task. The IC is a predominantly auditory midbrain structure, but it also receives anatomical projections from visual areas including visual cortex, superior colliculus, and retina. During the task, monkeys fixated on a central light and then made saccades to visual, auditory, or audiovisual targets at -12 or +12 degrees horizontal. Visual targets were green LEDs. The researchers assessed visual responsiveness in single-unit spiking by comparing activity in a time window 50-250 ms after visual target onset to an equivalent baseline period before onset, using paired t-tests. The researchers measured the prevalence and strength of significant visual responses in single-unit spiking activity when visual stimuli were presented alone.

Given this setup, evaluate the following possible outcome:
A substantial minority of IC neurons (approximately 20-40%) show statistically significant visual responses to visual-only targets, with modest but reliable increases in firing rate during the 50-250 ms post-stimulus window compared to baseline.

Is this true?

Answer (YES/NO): NO